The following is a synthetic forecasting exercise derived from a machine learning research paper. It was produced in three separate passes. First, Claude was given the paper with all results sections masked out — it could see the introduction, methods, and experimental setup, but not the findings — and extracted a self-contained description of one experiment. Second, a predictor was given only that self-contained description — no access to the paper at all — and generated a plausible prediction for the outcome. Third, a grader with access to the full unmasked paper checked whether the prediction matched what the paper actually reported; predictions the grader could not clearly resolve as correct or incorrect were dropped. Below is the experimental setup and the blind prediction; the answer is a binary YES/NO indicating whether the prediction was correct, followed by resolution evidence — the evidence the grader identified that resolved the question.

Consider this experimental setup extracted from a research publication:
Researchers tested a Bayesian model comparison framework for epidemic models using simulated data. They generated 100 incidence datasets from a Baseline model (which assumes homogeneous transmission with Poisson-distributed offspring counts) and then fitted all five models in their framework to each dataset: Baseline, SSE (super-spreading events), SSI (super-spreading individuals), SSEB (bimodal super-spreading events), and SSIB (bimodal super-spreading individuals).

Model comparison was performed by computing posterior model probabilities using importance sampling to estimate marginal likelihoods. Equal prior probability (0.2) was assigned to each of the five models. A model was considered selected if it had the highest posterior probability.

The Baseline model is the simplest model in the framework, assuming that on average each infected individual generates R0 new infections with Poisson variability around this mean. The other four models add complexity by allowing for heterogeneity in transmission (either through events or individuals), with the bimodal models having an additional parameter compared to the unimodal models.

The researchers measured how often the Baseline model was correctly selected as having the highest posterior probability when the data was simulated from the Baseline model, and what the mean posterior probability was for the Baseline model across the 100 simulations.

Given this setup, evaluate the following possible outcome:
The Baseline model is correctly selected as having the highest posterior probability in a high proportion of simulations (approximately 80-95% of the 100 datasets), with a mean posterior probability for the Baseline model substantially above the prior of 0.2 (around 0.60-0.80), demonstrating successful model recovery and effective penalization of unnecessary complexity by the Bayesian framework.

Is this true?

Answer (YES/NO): NO